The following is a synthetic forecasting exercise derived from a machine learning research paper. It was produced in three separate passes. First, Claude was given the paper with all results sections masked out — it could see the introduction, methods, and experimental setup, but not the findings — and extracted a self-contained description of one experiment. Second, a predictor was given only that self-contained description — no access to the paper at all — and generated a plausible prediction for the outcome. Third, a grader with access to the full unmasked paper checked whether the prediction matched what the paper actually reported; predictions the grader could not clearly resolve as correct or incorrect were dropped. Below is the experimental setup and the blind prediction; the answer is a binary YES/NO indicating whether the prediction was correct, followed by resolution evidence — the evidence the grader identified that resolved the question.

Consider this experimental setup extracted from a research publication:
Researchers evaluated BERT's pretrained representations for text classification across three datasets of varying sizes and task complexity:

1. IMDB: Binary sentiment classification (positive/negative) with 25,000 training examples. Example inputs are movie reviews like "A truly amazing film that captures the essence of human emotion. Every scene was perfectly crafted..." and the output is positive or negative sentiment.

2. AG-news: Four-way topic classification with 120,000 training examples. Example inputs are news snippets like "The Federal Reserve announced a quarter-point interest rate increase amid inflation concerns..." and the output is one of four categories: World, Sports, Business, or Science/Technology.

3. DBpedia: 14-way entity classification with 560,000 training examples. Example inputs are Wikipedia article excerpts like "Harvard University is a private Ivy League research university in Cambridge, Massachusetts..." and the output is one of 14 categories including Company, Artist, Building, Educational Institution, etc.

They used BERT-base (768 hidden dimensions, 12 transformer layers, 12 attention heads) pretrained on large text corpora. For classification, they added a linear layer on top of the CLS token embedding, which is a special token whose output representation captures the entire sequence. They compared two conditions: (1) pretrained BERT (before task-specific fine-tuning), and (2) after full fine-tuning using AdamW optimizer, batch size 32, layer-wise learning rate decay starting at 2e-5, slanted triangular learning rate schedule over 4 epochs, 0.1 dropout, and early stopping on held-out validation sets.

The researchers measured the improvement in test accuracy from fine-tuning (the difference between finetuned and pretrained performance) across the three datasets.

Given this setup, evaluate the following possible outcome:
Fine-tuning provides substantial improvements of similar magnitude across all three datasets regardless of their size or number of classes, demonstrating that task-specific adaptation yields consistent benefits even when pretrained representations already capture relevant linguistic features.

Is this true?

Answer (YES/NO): NO